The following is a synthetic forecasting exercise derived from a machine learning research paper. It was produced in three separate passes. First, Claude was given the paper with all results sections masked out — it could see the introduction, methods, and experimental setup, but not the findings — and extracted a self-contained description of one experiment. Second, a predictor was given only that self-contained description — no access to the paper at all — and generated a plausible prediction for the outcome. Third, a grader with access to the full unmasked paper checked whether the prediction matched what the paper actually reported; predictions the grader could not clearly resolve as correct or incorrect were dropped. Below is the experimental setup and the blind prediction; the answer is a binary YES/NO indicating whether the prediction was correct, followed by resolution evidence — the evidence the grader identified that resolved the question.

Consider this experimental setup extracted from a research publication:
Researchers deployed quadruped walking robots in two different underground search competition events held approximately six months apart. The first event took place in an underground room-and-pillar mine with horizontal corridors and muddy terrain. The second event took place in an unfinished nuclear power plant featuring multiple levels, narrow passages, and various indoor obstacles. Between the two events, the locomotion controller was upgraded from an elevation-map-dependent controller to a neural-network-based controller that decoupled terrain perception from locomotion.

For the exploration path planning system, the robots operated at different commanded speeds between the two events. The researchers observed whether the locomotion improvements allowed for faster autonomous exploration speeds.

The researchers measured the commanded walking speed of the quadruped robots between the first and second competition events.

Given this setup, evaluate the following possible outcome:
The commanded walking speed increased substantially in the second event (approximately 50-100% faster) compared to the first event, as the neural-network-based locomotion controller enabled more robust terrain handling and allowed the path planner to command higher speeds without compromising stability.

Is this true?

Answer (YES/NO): NO